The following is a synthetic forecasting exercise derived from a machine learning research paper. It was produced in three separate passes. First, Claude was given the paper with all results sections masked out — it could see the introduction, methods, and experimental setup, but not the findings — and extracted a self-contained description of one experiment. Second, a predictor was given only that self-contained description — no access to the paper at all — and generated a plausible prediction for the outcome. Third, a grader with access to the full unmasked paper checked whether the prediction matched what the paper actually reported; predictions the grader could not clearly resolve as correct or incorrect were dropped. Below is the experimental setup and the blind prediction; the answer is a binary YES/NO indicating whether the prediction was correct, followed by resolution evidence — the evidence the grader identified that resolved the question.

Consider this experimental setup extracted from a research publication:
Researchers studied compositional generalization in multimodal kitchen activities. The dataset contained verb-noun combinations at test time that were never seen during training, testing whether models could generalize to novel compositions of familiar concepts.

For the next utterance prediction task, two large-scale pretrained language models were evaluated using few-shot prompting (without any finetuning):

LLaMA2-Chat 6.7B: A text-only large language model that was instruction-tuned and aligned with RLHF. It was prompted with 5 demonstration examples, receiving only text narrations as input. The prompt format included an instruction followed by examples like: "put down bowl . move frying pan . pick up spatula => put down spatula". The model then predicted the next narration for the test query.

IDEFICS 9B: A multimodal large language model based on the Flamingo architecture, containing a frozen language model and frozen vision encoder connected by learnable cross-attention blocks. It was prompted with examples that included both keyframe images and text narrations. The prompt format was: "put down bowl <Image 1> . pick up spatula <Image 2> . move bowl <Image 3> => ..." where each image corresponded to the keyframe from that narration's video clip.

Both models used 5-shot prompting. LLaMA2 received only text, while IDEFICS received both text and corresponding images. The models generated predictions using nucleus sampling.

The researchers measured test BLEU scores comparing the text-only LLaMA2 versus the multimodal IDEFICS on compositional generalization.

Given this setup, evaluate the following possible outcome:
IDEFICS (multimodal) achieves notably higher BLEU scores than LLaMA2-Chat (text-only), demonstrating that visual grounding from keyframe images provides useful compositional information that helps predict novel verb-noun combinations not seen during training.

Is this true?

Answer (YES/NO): NO